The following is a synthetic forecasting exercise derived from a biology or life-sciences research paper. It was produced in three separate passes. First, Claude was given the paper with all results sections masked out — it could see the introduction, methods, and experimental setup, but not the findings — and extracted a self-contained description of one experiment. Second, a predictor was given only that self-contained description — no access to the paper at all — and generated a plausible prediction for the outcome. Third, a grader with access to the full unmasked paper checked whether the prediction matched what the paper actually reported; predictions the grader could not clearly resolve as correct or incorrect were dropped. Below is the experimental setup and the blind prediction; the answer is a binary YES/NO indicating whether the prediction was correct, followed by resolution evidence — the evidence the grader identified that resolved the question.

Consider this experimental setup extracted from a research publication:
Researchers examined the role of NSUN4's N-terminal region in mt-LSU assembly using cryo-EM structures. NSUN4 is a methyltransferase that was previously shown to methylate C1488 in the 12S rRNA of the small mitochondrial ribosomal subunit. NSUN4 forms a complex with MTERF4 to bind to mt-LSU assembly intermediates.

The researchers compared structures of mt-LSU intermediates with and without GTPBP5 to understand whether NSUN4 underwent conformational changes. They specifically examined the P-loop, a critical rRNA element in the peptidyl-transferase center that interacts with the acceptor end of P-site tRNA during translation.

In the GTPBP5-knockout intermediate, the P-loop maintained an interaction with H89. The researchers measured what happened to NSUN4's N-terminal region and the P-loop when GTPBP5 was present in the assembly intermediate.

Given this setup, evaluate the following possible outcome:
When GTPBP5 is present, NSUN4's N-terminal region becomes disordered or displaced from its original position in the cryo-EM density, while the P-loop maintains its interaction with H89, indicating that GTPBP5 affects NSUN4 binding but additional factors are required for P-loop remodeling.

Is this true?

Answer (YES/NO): NO